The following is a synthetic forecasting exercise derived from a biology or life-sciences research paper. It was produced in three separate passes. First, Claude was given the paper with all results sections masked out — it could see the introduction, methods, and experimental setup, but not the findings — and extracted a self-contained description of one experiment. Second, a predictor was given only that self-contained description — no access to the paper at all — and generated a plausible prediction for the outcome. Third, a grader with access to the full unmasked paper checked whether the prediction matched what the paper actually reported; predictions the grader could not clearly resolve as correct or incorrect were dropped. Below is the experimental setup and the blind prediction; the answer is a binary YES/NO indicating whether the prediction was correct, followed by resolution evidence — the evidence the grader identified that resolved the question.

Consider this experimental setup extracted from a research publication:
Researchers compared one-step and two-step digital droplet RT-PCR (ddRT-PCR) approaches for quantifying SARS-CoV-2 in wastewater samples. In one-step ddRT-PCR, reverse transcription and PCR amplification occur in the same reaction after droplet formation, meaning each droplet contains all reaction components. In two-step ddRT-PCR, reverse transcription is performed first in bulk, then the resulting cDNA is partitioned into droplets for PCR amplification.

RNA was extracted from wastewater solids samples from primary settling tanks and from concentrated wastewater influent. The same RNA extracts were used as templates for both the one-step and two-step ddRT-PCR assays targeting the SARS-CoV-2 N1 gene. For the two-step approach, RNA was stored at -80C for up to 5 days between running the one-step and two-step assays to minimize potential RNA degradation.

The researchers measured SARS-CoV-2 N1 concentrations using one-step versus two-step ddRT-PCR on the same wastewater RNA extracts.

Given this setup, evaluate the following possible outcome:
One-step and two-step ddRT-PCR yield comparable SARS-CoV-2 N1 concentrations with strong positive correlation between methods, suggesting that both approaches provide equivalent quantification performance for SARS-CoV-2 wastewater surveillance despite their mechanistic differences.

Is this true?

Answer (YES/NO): NO